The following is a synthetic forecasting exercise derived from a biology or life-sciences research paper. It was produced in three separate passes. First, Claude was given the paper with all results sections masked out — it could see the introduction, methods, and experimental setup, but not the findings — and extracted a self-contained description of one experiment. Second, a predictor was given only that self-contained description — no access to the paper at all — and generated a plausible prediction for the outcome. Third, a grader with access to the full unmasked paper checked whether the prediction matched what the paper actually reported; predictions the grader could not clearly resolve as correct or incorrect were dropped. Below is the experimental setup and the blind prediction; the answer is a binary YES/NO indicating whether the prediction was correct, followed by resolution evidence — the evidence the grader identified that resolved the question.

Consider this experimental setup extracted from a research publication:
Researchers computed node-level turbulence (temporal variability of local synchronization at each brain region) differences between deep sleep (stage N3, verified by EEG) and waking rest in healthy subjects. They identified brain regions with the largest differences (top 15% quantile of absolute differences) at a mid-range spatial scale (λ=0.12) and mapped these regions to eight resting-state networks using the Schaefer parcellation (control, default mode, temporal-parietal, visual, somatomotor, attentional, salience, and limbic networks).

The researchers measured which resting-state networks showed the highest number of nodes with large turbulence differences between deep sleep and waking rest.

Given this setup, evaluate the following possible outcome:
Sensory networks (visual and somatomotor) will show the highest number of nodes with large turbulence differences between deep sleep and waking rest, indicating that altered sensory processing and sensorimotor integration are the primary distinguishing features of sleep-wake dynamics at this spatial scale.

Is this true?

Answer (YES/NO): NO